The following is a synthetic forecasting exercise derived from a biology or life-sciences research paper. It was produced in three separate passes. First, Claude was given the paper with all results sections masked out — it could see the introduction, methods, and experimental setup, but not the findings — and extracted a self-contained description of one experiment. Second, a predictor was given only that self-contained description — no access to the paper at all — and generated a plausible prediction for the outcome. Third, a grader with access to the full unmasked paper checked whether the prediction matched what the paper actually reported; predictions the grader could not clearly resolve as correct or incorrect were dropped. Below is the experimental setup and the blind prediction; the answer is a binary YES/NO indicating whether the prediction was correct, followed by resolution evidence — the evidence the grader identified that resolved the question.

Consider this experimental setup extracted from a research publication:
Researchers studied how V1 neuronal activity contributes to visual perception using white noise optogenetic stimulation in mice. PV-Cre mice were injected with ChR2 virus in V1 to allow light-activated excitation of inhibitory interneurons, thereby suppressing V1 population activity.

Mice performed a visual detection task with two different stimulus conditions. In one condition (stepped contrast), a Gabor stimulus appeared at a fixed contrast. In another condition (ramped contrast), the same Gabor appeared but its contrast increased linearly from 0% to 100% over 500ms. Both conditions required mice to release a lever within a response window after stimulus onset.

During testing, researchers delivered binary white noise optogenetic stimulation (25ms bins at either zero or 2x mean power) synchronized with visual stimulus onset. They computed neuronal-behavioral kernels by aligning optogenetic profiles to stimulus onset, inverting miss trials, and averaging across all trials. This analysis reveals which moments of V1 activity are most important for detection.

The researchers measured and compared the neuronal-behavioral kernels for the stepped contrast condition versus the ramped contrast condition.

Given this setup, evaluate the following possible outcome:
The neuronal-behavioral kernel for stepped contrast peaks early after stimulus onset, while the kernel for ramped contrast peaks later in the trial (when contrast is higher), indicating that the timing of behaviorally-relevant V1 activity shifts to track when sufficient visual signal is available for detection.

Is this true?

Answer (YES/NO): YES